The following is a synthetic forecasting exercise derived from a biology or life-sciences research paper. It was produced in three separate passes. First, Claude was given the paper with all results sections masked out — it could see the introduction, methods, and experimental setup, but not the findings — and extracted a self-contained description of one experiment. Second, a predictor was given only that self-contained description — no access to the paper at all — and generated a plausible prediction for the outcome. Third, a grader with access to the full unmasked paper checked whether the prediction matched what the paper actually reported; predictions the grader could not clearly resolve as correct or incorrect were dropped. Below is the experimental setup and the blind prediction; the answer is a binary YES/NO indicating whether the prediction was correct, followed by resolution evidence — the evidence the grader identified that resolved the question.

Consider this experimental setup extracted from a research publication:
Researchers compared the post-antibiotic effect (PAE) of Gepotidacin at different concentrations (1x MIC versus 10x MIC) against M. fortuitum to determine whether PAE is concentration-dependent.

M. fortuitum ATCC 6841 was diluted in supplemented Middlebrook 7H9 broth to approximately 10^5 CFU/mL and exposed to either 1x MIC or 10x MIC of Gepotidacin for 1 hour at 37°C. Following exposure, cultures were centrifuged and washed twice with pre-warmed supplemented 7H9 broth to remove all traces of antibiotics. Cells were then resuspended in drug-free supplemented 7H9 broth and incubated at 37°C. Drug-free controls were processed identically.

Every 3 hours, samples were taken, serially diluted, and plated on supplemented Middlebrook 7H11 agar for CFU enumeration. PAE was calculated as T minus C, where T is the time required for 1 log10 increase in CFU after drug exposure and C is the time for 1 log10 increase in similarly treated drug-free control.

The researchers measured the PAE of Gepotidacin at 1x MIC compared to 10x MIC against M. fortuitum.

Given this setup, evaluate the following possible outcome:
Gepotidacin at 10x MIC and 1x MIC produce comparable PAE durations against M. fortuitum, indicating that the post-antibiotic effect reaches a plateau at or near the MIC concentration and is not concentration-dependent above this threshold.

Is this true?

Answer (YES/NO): NO